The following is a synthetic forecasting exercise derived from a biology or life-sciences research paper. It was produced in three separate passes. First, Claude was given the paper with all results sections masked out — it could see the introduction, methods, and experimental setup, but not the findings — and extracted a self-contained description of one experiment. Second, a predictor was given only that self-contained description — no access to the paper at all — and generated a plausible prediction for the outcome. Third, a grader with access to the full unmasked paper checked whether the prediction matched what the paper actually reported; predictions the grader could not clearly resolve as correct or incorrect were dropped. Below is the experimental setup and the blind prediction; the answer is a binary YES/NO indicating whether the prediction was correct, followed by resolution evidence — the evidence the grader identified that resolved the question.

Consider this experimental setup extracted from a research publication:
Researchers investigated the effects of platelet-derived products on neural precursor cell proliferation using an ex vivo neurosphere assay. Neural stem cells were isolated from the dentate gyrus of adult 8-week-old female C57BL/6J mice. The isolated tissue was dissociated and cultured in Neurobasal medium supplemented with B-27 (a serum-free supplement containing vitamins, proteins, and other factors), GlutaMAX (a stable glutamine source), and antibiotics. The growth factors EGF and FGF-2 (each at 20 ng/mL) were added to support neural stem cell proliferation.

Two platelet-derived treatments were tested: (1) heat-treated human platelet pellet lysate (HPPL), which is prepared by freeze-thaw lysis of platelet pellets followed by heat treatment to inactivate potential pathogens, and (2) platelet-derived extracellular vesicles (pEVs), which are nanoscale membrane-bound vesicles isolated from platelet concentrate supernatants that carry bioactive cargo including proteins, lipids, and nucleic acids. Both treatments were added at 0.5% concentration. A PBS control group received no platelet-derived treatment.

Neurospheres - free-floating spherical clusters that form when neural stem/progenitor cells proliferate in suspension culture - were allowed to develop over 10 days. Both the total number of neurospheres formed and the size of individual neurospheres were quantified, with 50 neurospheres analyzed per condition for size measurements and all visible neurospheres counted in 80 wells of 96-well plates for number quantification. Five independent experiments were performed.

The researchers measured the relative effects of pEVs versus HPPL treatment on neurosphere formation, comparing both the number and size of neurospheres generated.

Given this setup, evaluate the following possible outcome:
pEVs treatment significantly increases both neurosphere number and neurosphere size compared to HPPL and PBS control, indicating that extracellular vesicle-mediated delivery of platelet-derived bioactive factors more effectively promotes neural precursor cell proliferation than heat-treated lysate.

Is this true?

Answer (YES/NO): NO